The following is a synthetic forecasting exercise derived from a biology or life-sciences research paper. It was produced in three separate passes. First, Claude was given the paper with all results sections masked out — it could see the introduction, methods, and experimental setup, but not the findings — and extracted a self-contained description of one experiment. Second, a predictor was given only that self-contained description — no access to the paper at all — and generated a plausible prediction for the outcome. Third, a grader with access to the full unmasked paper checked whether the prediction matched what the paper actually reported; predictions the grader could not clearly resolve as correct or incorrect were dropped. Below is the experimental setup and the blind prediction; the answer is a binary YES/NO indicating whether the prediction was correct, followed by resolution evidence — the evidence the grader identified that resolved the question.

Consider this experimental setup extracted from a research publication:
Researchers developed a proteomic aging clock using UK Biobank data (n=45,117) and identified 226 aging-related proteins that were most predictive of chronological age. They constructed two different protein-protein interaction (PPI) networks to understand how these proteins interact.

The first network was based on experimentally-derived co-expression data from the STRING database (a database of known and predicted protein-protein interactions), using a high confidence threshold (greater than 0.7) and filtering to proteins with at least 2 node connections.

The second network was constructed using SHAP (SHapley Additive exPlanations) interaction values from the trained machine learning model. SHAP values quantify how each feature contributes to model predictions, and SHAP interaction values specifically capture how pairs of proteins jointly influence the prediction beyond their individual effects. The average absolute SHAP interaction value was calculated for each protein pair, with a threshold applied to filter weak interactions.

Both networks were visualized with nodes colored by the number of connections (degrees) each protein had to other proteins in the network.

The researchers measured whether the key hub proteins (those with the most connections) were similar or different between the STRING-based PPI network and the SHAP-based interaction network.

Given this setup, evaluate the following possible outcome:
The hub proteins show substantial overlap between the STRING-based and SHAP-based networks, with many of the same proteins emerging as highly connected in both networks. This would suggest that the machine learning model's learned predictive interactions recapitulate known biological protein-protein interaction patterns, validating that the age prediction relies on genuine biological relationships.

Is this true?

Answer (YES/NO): NO